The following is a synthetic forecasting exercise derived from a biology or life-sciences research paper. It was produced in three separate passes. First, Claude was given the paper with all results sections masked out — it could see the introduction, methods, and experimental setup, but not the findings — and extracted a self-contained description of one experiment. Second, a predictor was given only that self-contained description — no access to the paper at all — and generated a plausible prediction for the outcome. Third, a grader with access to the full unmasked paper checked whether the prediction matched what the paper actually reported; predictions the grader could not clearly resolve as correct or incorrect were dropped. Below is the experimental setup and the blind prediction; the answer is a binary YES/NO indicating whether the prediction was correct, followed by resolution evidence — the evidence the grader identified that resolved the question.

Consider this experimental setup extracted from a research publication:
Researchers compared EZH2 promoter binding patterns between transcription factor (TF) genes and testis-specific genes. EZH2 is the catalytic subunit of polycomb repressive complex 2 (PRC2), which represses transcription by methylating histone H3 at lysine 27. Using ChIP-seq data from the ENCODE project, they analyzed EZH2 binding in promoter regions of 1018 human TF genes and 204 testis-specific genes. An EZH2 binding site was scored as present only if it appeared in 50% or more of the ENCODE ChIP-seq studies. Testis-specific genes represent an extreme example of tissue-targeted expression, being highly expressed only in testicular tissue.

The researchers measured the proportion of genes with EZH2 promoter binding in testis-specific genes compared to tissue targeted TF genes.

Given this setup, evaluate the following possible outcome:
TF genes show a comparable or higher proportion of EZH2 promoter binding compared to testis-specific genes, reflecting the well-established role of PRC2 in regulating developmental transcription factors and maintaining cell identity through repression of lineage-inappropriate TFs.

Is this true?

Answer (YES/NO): YES